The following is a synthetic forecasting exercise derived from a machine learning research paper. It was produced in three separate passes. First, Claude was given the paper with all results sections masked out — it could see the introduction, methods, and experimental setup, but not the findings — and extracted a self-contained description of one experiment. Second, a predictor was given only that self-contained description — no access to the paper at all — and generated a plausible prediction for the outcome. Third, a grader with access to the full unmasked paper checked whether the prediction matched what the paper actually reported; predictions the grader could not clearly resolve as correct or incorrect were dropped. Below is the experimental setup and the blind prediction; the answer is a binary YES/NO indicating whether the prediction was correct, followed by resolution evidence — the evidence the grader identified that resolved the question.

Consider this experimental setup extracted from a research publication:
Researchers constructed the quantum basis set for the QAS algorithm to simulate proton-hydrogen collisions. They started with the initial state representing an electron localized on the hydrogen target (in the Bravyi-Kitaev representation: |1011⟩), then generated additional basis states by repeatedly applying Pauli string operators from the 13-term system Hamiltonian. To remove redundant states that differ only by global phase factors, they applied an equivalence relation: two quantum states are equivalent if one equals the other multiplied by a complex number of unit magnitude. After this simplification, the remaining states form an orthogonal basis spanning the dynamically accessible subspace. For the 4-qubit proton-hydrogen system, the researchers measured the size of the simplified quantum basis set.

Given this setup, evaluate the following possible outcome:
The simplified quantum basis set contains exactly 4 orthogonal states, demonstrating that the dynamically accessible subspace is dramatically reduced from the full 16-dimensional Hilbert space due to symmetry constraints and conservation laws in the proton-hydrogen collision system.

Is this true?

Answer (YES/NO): YES